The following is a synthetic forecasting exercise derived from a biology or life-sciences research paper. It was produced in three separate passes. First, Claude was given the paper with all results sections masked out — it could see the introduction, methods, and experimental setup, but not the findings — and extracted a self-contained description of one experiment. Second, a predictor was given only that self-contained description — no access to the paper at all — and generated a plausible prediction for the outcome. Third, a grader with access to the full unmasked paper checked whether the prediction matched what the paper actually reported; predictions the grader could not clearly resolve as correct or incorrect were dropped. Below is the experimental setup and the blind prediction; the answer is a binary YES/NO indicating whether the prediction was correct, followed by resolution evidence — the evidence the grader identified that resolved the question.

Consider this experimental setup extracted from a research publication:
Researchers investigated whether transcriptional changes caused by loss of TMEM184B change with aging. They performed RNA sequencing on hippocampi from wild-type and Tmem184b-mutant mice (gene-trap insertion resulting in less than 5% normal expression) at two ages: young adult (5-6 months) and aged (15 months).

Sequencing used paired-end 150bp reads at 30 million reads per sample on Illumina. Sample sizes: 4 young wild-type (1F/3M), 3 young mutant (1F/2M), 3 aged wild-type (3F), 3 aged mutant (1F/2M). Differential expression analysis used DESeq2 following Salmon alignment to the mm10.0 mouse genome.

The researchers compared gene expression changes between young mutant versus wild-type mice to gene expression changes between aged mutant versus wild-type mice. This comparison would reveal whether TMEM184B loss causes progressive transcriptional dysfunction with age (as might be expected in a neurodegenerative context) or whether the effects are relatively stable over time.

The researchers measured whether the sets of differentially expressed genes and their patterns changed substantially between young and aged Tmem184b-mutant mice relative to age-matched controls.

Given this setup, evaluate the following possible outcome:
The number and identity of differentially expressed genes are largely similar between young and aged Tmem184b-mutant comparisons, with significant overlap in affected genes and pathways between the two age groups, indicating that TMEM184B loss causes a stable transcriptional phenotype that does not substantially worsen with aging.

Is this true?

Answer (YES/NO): NO